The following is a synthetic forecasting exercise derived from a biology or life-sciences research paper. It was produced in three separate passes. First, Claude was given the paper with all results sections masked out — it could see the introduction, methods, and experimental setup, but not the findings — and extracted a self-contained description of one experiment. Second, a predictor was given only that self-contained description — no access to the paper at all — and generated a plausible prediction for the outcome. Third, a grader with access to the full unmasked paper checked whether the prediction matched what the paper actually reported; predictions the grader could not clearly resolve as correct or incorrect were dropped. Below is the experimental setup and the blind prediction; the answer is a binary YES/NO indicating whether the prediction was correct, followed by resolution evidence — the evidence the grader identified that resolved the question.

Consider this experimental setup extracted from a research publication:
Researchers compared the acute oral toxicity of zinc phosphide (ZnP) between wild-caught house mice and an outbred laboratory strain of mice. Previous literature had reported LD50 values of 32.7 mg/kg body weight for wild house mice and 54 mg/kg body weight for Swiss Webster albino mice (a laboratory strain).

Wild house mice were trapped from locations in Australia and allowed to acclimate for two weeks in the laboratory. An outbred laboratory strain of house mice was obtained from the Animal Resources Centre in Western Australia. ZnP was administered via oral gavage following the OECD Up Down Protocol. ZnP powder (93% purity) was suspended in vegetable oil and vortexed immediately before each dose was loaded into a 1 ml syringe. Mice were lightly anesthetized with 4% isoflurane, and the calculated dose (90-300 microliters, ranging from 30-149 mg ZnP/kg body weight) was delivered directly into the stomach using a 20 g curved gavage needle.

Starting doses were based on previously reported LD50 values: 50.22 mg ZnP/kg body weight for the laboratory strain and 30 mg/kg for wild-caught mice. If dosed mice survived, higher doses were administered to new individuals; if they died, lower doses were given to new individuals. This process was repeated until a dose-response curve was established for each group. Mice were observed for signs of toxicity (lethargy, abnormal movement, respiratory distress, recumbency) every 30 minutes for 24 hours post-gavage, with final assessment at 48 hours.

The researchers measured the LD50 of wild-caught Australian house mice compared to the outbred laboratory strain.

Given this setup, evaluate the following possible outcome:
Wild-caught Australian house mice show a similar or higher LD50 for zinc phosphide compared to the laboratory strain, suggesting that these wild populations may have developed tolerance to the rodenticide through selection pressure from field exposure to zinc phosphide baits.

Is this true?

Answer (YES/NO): NO